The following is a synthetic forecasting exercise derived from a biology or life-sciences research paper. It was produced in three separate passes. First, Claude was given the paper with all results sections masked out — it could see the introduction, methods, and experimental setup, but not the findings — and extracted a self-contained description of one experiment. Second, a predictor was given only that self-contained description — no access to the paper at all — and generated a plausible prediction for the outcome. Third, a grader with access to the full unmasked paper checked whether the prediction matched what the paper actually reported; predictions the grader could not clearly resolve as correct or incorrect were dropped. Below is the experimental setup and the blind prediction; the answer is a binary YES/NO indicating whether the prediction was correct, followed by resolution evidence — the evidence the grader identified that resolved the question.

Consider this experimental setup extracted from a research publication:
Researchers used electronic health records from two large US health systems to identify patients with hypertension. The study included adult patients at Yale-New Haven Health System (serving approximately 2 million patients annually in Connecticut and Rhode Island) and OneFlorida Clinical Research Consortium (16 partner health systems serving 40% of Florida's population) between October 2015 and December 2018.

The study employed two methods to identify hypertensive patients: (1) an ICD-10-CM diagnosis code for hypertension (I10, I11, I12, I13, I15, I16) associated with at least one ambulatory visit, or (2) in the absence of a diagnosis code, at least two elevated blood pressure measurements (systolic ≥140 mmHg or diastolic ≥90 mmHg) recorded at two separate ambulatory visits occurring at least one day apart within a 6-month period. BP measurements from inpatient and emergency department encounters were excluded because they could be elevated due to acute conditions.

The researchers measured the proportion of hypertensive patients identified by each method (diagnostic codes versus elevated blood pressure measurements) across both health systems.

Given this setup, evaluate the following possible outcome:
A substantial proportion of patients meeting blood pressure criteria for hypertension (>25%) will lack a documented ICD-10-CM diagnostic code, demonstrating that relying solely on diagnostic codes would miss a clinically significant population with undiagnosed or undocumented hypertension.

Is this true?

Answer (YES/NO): NO